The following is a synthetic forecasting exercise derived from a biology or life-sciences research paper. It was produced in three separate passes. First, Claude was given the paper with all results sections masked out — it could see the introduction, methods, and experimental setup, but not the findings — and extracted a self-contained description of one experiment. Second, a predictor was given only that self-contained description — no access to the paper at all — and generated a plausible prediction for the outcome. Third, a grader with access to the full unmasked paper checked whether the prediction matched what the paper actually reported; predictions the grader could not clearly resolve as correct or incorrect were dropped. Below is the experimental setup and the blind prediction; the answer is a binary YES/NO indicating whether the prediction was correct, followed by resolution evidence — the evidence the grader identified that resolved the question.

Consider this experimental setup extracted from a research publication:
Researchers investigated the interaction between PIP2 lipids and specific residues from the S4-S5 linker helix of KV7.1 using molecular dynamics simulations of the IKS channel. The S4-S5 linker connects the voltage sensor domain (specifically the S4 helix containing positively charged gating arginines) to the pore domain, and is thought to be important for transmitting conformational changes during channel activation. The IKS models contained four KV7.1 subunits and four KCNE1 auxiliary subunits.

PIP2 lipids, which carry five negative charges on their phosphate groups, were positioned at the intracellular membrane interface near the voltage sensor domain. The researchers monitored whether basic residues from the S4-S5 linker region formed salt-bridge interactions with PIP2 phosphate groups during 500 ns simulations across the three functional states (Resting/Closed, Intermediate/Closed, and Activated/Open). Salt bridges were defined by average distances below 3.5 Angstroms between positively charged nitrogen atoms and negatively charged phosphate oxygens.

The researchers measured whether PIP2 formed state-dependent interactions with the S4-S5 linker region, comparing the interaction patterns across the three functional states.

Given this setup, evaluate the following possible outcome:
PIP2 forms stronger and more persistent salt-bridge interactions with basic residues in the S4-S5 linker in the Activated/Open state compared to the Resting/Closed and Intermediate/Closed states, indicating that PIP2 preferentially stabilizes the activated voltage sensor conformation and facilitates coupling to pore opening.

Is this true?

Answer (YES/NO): NO